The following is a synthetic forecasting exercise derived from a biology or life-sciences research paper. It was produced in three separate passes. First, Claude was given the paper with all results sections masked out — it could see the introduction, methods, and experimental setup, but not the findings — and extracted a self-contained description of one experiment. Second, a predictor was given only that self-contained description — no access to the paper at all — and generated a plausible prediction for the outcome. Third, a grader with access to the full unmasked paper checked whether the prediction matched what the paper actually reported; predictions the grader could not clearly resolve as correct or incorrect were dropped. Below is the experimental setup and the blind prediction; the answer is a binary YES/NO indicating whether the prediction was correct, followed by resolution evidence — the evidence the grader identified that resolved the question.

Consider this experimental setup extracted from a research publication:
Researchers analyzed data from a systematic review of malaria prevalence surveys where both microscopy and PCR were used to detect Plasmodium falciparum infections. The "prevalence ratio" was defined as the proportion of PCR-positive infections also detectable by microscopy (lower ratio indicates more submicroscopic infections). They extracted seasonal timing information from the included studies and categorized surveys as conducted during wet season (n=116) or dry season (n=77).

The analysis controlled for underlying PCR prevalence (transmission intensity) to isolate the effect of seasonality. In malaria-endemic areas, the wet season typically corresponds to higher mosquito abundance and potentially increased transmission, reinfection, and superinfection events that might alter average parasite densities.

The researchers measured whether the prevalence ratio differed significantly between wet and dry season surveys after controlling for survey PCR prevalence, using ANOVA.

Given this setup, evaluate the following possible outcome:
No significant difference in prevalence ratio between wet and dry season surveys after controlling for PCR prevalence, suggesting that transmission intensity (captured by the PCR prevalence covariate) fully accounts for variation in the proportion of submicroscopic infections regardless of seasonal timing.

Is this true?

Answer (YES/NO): YES